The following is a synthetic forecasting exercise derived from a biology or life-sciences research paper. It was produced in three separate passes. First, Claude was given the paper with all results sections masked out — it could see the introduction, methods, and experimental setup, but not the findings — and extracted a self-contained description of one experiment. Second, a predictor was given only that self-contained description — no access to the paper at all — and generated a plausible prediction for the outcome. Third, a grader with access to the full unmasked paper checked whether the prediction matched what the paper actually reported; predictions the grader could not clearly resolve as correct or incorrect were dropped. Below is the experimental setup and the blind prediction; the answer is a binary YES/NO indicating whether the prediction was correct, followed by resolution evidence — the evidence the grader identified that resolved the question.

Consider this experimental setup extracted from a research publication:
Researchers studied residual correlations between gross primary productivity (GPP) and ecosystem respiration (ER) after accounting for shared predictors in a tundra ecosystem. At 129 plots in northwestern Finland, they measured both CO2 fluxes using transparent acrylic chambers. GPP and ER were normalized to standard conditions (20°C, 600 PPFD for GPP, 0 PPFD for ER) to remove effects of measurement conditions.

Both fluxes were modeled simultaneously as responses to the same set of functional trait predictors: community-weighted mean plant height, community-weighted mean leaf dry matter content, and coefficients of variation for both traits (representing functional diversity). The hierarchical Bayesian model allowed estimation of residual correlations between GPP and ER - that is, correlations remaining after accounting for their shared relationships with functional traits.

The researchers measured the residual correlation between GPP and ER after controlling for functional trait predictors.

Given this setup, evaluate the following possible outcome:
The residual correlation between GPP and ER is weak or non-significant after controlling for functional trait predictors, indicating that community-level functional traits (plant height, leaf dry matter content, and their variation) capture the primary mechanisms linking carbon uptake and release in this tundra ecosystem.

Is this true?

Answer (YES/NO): NO